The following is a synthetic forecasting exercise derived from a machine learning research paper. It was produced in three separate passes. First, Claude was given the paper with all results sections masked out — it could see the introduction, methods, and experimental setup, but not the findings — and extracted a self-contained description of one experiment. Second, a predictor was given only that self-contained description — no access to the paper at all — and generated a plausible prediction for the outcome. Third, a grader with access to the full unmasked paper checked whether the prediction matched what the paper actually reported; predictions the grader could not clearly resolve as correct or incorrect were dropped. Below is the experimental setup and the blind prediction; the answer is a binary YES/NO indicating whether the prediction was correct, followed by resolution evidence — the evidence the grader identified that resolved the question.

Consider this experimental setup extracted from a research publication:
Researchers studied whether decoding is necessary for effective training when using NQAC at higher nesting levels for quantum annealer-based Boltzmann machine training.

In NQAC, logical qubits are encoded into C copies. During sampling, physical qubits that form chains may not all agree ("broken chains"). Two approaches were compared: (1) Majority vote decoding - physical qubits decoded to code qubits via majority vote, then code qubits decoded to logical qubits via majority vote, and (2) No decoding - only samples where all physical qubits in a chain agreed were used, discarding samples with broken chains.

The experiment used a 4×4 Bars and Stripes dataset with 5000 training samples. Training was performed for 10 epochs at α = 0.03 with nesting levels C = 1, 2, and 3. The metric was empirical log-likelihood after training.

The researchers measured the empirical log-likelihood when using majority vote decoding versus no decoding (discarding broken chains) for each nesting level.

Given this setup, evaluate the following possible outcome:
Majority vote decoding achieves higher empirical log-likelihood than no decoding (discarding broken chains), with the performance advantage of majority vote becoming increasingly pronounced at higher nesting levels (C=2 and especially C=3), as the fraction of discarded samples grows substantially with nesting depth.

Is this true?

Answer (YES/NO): YES